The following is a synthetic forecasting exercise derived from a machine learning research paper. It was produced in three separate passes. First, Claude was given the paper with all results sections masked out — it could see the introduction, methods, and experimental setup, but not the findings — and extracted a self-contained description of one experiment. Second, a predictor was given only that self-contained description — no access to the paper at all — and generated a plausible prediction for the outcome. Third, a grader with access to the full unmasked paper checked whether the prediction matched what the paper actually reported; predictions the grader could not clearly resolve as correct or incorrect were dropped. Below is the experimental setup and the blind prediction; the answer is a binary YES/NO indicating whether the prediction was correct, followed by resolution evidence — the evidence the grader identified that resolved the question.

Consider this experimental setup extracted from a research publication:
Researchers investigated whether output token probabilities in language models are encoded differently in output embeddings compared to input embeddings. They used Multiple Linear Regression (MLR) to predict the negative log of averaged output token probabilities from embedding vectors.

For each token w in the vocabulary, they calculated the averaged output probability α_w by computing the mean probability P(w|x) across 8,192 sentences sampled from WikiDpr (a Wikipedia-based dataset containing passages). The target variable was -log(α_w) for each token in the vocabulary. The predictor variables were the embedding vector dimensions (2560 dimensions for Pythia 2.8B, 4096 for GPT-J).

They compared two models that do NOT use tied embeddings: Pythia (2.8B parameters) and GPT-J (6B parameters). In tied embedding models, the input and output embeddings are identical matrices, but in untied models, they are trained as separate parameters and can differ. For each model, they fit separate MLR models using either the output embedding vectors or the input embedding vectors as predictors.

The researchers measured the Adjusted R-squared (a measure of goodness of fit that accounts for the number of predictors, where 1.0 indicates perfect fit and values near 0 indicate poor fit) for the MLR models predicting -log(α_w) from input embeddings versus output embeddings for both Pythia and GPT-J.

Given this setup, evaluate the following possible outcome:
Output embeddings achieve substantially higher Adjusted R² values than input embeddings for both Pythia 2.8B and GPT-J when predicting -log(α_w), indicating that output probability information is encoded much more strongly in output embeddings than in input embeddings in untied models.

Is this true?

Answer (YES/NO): NO